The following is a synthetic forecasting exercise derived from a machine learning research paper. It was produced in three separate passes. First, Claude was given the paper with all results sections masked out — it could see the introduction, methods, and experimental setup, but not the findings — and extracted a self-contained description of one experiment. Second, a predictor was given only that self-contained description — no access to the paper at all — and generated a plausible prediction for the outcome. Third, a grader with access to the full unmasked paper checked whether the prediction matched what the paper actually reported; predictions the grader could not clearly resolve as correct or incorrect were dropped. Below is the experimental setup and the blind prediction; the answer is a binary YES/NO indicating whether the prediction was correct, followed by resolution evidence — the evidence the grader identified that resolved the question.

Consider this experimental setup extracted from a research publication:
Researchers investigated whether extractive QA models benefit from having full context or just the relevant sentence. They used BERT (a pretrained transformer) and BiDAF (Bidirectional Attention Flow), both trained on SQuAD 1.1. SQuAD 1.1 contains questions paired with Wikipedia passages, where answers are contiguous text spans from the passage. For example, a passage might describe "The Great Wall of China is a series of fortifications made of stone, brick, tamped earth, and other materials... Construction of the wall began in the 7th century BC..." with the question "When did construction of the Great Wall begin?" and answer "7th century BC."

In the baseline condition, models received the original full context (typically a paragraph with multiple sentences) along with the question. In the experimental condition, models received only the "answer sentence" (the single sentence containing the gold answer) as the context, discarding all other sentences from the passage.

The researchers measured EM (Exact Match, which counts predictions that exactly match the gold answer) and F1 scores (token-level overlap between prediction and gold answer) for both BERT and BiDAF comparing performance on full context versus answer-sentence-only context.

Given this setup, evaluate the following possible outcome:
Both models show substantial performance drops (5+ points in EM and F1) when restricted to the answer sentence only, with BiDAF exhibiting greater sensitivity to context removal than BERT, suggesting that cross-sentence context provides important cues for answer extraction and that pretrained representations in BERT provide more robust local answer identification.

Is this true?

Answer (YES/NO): NO